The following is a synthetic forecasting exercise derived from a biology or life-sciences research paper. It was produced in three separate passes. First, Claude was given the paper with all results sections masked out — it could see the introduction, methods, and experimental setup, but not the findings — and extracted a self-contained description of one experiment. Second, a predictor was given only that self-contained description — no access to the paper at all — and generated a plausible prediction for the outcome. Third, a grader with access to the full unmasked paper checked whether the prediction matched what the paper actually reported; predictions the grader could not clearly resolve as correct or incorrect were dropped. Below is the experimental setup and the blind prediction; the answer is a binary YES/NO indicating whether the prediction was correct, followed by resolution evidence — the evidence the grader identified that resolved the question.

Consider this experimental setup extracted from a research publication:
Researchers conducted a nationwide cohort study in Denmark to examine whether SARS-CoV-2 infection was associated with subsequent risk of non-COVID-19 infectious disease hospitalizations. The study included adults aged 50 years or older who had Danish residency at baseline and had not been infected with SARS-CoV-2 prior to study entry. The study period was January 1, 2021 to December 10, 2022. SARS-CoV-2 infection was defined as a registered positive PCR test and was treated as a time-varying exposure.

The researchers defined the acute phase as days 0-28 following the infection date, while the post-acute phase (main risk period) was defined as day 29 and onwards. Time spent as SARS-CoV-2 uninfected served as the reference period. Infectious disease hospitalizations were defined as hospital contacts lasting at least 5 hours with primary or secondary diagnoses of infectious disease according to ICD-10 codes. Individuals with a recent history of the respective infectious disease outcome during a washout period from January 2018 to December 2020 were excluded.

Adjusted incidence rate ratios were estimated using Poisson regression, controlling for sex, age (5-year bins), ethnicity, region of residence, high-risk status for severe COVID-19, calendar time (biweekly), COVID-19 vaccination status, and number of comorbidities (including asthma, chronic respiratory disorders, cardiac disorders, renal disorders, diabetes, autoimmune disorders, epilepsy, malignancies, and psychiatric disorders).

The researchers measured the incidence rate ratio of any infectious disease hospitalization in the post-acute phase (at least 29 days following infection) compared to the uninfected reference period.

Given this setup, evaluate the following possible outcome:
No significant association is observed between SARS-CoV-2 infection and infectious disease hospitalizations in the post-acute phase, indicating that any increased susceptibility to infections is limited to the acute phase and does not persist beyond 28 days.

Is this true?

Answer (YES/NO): NO